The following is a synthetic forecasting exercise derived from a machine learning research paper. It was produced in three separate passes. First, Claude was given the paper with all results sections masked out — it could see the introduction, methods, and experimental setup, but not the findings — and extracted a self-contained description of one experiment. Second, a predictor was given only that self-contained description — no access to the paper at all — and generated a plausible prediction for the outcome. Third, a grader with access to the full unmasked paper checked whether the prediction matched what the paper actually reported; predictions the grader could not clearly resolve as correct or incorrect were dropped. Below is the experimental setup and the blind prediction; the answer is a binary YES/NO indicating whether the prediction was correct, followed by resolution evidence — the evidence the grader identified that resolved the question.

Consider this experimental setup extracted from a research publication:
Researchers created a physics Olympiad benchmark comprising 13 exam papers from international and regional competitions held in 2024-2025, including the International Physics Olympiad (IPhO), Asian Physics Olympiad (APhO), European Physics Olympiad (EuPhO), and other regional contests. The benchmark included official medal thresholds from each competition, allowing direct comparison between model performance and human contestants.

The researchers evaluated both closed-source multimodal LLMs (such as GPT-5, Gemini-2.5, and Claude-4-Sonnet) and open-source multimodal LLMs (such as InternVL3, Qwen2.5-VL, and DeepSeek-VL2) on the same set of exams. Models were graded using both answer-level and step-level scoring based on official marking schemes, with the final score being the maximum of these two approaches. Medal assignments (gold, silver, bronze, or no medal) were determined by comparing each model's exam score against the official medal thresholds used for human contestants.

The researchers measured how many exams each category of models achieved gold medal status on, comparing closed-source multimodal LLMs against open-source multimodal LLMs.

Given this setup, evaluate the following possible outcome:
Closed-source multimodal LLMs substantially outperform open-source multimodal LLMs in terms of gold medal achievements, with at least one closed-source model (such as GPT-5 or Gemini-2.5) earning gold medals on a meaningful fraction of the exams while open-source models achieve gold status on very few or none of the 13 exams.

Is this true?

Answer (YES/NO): YES